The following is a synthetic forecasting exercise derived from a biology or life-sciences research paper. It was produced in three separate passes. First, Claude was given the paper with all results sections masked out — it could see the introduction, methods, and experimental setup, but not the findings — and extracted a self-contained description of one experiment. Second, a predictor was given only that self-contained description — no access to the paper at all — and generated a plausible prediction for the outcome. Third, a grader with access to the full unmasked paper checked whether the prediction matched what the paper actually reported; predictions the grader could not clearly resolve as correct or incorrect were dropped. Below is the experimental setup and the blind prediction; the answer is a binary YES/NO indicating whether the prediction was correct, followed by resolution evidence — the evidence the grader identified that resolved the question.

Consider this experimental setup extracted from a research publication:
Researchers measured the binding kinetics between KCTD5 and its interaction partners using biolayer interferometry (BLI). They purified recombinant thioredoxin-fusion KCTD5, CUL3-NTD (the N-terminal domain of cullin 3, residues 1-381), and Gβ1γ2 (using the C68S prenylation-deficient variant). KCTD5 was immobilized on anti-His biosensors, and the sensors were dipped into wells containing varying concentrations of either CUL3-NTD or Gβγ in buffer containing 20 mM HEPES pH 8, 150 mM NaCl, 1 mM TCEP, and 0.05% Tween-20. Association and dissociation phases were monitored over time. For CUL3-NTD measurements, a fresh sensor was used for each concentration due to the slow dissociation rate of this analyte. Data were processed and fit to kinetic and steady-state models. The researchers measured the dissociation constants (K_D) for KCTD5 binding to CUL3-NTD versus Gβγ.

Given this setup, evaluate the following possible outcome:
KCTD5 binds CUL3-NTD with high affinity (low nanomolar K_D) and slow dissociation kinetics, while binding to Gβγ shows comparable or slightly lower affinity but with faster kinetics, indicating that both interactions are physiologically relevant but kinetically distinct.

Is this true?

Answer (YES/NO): NO